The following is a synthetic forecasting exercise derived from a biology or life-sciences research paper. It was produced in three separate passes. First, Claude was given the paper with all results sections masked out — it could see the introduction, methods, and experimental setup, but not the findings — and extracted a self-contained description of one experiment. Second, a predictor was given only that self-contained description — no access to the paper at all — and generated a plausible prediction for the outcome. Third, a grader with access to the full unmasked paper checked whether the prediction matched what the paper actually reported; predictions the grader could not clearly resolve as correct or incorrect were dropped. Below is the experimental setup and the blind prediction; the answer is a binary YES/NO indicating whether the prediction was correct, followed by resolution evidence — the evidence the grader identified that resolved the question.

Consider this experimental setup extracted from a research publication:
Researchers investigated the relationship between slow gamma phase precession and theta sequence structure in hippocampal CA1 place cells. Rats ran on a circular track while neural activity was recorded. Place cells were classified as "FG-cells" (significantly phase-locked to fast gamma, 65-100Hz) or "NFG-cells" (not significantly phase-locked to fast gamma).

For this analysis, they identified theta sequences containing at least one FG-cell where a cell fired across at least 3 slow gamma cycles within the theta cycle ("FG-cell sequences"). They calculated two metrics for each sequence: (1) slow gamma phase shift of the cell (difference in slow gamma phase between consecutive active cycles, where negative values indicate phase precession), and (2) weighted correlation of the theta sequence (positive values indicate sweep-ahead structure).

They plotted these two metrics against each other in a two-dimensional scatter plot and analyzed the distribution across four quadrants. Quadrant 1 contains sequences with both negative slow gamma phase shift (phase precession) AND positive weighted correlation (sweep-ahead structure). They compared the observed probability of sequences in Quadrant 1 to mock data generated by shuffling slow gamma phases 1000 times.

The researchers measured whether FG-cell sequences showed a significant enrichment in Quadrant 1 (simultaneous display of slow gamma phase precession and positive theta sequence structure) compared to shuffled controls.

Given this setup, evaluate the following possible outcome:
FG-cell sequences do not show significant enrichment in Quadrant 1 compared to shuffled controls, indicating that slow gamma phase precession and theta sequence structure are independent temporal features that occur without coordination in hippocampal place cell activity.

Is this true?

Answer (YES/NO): NO